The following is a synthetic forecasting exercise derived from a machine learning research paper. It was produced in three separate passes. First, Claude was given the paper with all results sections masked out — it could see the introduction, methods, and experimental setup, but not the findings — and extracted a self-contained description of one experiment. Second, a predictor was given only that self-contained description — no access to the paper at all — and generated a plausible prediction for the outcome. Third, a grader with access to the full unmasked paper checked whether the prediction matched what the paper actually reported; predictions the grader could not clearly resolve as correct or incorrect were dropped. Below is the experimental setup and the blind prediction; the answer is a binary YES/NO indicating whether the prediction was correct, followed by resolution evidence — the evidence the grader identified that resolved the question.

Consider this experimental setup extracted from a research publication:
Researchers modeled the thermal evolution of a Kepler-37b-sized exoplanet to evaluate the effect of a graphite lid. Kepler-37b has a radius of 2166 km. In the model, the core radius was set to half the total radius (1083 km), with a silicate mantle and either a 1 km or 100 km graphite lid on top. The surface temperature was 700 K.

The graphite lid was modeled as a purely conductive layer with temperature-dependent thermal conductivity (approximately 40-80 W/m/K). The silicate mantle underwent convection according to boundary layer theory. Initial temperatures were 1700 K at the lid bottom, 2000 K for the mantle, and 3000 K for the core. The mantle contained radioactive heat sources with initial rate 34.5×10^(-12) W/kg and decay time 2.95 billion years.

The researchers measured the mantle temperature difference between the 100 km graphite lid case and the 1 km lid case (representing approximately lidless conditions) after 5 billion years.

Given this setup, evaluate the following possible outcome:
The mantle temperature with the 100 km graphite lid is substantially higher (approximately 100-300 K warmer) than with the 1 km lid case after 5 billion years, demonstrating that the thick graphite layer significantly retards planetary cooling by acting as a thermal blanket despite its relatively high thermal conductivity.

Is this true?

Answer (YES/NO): NO